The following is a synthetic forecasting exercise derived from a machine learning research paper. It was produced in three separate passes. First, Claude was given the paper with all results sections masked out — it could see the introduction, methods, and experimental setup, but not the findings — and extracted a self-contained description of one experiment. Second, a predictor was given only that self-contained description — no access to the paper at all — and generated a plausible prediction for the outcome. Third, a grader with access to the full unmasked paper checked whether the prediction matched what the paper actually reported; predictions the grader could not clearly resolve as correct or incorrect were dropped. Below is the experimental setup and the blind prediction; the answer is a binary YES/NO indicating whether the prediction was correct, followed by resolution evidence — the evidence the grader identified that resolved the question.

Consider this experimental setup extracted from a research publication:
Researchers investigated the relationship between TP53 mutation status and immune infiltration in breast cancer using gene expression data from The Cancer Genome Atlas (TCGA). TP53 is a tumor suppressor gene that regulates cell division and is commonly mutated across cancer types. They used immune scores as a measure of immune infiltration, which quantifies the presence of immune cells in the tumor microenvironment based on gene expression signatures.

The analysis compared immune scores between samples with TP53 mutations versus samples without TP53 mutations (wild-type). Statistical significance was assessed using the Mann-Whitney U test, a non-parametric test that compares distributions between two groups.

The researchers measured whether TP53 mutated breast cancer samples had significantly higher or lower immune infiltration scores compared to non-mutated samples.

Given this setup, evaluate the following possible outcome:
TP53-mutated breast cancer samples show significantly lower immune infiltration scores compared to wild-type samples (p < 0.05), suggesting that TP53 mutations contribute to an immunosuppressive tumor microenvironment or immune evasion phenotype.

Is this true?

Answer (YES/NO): NO